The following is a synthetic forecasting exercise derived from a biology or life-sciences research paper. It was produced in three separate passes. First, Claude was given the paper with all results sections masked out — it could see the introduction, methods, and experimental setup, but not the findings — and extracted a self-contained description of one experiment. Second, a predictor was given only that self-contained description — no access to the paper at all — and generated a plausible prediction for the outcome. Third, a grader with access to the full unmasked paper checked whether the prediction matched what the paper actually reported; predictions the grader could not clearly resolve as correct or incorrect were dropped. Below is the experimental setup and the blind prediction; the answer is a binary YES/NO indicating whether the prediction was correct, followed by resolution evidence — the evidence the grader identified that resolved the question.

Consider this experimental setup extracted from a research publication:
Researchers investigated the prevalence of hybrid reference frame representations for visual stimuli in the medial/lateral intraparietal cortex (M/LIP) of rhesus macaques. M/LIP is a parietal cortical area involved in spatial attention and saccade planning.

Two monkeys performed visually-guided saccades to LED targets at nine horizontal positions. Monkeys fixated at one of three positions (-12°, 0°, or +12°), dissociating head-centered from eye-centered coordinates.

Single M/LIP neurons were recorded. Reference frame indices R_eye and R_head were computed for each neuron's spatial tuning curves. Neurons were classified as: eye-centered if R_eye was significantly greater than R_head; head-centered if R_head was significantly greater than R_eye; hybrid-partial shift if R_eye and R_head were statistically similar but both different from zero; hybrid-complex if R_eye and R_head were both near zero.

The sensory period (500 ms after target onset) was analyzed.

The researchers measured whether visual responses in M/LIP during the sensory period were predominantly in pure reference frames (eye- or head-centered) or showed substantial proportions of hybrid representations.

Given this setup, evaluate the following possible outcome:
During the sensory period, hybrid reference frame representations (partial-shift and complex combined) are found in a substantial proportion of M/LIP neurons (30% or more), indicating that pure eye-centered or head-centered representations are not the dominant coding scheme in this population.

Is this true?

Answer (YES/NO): YES